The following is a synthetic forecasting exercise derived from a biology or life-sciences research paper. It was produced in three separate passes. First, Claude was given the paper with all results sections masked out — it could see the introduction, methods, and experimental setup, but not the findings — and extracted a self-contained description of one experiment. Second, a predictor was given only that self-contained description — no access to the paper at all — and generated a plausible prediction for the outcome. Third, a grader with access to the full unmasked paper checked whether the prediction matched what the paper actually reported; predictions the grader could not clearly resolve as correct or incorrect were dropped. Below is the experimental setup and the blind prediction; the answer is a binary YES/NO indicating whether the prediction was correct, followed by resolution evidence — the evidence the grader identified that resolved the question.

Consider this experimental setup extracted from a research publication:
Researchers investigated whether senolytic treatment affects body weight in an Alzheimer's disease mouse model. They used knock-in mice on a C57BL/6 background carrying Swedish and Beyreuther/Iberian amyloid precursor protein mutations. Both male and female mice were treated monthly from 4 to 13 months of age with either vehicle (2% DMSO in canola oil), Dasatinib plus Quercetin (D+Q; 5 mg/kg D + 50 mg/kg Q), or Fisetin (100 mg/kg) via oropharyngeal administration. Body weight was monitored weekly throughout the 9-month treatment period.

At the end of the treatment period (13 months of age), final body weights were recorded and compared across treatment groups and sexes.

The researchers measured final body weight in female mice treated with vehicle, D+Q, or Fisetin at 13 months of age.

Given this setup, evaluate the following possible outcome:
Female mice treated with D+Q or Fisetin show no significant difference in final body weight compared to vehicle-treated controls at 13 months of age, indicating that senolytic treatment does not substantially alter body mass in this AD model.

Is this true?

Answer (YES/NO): NO